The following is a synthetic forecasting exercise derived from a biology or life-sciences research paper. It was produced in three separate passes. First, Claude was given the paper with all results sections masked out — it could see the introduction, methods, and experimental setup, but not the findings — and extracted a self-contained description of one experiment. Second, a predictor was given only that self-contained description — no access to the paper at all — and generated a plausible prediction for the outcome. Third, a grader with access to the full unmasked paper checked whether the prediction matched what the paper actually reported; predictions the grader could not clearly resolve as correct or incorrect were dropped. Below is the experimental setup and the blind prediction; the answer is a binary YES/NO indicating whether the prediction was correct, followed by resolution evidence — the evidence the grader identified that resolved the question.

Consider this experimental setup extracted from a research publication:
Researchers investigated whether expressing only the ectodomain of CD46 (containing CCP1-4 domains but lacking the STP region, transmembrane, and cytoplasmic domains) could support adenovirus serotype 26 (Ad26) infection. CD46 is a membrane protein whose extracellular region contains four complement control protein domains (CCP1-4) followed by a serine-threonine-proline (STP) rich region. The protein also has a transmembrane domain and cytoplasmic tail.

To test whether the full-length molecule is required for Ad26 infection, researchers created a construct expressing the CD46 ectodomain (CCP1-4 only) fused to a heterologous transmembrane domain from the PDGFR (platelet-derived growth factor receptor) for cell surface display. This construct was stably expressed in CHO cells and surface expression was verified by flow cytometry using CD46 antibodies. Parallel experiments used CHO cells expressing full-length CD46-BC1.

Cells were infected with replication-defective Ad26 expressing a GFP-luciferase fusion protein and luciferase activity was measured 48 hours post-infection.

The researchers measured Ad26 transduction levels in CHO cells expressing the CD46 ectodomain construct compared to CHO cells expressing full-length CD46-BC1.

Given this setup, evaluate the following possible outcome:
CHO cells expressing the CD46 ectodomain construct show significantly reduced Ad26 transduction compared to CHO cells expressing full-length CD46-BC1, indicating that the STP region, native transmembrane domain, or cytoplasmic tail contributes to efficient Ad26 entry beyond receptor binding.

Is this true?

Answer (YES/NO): YES